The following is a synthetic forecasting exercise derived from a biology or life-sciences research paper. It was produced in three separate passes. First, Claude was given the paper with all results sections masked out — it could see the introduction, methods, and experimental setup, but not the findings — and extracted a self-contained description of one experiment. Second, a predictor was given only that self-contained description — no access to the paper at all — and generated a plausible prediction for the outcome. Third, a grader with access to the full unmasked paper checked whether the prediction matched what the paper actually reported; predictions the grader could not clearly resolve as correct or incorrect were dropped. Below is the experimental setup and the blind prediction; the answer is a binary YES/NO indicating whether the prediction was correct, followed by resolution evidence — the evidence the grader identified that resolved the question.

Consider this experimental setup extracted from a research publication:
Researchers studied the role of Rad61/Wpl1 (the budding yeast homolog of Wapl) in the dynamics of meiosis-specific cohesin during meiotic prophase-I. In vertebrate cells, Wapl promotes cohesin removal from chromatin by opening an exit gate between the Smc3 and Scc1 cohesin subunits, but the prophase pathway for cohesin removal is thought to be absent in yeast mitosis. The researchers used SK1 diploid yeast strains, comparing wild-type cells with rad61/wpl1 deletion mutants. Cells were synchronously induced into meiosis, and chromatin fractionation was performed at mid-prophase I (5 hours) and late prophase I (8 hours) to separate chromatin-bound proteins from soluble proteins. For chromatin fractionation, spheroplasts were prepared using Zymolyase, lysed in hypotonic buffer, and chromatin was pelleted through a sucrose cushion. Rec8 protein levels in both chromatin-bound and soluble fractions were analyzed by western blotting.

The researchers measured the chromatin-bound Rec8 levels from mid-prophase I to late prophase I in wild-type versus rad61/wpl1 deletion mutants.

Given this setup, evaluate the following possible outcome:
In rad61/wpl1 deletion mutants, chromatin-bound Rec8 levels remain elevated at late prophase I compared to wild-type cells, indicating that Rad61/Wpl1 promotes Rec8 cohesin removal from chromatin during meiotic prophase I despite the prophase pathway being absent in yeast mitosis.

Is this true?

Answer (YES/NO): YES